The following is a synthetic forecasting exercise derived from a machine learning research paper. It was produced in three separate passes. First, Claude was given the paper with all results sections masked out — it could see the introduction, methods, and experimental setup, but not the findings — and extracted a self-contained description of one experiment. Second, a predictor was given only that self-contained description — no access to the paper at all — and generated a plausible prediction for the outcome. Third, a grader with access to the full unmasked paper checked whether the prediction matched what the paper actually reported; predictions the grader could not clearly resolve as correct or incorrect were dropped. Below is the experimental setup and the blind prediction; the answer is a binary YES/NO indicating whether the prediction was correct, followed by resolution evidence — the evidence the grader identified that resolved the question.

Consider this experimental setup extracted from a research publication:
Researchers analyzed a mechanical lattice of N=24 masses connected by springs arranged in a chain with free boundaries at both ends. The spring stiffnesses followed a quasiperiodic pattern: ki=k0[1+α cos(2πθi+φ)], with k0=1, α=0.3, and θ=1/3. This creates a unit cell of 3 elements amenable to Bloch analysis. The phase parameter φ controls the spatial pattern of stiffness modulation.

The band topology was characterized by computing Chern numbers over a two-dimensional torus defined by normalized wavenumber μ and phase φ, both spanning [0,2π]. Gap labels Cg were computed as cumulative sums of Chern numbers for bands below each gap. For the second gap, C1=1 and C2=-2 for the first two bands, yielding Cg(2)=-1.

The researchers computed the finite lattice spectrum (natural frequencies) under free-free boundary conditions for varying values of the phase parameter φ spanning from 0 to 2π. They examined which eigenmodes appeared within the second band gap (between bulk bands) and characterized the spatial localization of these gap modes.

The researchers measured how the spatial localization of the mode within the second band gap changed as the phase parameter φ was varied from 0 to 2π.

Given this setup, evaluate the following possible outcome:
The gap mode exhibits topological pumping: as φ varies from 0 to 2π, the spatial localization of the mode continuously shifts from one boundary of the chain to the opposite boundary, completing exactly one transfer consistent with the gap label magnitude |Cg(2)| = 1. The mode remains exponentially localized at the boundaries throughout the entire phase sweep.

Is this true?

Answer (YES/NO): NO